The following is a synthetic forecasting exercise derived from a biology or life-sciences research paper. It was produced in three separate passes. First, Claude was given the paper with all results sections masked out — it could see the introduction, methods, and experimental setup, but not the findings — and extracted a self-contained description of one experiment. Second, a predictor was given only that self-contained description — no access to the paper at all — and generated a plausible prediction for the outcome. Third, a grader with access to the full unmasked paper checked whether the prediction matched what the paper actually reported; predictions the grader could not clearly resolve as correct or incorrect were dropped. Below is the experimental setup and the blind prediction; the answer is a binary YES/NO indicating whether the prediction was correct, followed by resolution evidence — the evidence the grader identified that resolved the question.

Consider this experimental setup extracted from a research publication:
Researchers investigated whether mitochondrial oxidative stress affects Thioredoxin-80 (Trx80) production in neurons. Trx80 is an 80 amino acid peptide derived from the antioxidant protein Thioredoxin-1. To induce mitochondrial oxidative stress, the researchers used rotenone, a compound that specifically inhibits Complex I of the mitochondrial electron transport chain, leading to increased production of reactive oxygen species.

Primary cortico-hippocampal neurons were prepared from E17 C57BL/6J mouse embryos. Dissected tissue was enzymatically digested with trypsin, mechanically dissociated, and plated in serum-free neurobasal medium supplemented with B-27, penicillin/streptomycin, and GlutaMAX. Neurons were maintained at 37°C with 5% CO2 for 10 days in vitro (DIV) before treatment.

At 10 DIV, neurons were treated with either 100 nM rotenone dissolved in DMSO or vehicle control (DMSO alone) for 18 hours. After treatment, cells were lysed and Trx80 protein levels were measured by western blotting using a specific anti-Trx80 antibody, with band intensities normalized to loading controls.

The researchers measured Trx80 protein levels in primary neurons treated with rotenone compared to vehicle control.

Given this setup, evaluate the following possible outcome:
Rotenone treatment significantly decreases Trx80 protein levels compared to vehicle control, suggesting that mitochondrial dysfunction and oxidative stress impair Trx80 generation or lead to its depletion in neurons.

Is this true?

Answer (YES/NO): NO